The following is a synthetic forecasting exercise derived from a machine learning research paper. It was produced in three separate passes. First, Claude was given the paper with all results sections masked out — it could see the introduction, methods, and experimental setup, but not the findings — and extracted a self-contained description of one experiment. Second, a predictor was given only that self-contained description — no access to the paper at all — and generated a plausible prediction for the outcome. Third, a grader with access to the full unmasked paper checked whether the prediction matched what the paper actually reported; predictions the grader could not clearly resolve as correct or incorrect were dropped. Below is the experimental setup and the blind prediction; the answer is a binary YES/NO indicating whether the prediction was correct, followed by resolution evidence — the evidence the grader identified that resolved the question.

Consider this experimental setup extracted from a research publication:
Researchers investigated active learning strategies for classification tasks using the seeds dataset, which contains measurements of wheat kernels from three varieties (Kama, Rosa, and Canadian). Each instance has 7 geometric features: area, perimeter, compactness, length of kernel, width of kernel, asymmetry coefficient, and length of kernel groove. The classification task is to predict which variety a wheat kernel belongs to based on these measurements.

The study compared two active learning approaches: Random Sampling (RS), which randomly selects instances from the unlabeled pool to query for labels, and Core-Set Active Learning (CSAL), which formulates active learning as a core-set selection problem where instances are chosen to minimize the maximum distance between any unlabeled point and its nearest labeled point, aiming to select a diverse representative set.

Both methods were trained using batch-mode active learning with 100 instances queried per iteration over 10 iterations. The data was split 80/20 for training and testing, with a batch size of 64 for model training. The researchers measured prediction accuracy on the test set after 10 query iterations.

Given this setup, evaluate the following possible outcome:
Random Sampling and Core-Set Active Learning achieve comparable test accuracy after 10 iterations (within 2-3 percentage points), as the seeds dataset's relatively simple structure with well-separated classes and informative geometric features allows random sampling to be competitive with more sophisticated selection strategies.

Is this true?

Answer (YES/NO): YES